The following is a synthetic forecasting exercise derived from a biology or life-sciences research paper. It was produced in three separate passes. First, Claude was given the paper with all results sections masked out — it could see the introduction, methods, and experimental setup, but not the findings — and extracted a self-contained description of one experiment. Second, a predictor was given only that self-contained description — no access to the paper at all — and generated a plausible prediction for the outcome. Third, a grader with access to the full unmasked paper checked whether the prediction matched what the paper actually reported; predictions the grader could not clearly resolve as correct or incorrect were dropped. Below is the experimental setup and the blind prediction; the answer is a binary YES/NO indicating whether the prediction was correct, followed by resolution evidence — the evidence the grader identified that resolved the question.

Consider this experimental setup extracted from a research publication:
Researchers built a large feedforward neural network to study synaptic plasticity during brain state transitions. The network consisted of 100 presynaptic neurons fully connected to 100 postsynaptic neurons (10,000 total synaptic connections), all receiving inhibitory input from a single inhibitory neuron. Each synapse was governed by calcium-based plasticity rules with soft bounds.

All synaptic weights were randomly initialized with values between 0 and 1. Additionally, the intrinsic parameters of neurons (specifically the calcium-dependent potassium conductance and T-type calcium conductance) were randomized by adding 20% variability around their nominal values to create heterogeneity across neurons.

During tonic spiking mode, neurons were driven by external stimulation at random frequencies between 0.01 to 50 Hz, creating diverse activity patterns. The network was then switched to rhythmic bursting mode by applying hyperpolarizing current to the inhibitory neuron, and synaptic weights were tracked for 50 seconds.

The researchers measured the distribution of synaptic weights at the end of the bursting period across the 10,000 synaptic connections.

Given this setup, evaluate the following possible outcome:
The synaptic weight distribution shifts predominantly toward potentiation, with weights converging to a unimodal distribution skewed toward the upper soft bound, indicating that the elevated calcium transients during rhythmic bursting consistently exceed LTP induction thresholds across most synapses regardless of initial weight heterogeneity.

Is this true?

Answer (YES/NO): NO